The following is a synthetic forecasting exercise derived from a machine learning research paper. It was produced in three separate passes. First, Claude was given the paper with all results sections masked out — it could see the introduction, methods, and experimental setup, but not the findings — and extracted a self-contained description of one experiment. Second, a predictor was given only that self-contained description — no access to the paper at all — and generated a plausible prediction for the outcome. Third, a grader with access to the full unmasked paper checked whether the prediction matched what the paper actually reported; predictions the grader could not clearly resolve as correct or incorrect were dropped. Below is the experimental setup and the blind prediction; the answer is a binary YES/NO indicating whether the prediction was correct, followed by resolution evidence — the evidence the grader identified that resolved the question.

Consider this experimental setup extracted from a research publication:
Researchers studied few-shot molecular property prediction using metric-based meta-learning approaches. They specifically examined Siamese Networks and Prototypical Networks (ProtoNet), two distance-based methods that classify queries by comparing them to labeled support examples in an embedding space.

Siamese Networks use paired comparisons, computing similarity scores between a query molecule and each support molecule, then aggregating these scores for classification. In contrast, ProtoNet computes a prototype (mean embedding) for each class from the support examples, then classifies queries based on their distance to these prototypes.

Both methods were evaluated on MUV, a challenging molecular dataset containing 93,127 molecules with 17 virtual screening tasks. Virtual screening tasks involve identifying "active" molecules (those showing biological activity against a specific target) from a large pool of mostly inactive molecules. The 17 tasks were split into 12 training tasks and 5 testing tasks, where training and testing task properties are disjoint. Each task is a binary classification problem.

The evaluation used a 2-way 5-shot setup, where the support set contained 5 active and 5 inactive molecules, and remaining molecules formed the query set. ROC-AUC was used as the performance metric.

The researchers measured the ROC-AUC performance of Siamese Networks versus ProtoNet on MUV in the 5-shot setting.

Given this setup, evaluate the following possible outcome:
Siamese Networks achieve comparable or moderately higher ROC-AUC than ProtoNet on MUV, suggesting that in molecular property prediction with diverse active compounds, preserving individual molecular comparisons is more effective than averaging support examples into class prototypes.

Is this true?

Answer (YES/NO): NO